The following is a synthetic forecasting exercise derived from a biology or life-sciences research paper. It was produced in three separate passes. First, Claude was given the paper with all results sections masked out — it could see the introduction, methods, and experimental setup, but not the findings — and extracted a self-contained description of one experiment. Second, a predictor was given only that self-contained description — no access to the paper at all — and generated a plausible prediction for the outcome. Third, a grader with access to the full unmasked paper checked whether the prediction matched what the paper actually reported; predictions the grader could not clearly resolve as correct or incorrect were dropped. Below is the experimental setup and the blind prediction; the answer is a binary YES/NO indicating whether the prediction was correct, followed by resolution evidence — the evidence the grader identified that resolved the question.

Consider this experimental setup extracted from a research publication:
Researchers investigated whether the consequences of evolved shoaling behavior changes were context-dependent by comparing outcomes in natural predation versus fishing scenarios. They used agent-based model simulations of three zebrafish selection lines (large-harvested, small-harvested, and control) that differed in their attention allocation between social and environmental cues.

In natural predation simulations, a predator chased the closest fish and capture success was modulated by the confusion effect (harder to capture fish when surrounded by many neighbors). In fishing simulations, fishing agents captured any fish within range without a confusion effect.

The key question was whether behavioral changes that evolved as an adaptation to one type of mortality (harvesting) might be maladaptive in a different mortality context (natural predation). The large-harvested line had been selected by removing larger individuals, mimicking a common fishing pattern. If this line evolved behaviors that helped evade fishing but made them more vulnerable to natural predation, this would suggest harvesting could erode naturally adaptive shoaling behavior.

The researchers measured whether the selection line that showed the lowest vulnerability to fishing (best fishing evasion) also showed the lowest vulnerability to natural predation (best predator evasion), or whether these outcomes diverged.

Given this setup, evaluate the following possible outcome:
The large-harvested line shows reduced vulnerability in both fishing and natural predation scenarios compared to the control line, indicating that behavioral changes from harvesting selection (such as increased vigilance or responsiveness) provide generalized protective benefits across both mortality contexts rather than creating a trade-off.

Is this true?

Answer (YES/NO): NO